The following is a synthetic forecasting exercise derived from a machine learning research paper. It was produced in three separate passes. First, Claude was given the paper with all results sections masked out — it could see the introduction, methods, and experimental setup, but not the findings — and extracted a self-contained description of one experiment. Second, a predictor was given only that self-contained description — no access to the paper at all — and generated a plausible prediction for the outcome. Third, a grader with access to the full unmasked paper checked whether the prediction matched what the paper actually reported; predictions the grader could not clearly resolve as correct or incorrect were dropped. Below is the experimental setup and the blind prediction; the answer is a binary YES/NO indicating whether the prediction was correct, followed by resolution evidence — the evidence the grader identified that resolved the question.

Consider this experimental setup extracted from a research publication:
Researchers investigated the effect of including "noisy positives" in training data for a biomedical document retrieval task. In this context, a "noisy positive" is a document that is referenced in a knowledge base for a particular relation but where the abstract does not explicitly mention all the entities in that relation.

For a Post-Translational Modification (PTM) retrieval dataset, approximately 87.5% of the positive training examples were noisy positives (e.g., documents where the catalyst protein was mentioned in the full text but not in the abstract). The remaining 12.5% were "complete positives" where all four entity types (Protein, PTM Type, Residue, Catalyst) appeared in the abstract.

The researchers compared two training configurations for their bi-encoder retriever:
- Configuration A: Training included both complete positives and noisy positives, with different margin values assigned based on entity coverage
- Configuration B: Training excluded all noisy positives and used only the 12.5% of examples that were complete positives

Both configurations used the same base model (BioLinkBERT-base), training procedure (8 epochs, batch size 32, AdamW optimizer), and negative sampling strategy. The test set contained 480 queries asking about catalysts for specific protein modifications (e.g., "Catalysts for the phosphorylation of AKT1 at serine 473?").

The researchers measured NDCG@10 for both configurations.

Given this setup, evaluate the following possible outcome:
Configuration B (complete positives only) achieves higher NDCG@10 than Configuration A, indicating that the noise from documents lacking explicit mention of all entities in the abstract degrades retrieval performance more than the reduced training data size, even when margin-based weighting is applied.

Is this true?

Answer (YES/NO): YES